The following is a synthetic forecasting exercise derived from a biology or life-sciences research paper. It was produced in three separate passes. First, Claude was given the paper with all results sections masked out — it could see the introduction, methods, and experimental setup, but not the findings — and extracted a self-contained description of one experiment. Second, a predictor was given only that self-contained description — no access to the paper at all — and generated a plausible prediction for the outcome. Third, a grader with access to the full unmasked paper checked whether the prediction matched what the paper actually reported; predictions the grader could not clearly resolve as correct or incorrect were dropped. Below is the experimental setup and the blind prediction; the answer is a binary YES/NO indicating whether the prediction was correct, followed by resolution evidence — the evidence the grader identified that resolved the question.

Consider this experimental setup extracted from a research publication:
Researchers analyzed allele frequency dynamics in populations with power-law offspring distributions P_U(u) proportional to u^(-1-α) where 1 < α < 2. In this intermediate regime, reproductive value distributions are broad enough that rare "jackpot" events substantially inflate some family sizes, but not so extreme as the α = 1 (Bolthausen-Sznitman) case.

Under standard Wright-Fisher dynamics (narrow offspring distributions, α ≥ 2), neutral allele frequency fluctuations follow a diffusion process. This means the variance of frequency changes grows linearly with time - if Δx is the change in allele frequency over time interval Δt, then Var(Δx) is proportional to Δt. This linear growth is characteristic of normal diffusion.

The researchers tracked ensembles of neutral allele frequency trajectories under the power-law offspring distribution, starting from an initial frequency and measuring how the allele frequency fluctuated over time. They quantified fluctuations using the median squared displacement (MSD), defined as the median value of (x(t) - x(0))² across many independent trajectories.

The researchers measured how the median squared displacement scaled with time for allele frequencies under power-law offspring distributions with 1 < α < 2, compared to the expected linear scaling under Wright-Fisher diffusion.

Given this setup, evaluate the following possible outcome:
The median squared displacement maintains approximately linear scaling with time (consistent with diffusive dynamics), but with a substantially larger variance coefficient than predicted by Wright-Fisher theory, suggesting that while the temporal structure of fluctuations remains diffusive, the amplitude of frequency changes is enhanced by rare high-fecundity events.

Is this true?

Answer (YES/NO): NO